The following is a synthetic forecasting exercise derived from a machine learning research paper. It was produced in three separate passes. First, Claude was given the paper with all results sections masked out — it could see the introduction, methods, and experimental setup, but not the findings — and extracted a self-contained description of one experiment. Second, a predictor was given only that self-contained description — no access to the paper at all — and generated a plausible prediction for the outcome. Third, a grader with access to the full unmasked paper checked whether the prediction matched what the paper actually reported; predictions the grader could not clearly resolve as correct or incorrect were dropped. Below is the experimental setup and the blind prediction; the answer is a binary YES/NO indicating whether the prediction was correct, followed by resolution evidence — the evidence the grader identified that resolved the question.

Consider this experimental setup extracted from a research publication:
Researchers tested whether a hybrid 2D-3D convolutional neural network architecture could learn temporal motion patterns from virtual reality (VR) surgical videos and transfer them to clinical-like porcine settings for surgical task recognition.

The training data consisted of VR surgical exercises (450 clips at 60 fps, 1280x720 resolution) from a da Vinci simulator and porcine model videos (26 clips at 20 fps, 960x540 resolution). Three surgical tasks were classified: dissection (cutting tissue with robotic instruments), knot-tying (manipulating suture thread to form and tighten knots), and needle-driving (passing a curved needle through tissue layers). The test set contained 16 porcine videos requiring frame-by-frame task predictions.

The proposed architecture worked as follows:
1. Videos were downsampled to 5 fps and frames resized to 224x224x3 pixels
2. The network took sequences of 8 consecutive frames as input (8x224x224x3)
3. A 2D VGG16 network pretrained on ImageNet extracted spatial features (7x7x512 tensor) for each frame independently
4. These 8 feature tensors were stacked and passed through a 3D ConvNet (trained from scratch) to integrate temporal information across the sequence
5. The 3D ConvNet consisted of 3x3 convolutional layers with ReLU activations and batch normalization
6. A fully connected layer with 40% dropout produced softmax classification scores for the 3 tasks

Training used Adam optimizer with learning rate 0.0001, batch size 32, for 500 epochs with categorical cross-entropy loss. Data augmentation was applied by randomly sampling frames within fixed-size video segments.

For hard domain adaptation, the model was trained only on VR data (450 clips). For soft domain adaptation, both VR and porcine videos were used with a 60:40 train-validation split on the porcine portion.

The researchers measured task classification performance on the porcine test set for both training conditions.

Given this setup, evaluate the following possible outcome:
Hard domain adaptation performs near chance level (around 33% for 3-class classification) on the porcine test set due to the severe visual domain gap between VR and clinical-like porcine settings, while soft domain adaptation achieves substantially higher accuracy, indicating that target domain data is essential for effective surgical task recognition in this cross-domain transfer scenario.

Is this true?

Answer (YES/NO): YES